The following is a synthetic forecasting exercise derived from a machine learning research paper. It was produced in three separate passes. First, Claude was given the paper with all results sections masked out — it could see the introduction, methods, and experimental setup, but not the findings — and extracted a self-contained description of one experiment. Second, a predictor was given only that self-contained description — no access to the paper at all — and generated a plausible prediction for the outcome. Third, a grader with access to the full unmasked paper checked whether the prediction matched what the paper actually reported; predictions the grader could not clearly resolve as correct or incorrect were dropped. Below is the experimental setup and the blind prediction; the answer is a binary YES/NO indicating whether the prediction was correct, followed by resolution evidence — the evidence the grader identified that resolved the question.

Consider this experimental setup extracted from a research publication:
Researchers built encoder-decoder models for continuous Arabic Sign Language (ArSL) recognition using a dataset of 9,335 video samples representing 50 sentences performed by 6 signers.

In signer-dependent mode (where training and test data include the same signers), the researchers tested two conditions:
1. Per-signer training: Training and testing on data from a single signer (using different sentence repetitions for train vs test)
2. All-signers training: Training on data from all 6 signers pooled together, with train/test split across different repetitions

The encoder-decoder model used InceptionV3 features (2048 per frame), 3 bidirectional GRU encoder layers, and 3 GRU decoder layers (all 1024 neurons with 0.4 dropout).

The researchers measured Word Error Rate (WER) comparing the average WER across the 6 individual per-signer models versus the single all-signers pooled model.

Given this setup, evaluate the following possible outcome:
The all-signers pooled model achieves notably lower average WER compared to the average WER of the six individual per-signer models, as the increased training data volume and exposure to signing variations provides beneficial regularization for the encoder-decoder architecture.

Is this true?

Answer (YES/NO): NO